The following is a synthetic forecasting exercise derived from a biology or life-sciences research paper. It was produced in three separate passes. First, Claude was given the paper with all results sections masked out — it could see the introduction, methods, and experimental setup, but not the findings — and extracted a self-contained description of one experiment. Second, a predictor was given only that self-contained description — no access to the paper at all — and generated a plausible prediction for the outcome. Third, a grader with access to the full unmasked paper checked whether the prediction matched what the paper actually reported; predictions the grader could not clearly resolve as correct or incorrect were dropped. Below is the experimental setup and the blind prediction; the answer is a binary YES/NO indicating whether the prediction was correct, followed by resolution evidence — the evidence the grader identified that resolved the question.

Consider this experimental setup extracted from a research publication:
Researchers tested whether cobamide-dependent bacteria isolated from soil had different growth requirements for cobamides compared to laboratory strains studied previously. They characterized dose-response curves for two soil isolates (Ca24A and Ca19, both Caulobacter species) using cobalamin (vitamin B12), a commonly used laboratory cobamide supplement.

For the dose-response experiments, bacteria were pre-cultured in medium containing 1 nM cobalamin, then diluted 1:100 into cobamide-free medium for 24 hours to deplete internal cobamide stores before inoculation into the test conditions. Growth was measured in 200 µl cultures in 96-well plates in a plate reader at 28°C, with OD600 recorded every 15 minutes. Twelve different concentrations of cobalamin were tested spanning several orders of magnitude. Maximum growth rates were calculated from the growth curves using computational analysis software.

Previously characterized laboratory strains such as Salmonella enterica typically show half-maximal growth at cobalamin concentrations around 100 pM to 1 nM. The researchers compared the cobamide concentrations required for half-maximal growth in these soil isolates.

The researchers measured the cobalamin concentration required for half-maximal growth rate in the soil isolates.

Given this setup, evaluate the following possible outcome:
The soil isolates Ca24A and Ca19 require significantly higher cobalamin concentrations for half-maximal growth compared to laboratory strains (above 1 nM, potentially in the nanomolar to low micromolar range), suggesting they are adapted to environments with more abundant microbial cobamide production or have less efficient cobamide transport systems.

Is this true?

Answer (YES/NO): NO